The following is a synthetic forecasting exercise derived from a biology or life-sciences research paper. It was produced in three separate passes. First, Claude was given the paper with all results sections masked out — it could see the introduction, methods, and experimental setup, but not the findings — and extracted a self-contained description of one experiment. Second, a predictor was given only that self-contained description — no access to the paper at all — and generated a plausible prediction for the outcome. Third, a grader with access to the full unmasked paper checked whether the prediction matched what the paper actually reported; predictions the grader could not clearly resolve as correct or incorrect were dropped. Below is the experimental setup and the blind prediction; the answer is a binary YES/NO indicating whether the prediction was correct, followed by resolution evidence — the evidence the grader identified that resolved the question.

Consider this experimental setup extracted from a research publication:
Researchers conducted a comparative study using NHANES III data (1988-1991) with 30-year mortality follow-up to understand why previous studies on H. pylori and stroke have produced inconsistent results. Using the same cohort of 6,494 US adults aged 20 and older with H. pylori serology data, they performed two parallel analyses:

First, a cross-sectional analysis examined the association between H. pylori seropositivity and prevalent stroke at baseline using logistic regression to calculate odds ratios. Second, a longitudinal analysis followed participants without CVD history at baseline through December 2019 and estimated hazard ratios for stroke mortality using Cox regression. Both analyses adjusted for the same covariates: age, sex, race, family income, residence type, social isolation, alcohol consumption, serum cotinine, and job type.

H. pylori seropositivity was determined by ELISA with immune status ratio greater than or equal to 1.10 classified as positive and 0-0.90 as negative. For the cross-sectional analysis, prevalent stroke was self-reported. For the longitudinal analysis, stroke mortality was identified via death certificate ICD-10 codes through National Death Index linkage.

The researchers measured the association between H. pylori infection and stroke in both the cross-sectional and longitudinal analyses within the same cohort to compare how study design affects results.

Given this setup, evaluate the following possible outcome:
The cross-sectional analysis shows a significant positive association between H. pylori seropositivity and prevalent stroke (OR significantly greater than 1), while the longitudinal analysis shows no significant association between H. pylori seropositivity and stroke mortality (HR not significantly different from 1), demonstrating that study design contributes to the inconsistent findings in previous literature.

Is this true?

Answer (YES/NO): NO